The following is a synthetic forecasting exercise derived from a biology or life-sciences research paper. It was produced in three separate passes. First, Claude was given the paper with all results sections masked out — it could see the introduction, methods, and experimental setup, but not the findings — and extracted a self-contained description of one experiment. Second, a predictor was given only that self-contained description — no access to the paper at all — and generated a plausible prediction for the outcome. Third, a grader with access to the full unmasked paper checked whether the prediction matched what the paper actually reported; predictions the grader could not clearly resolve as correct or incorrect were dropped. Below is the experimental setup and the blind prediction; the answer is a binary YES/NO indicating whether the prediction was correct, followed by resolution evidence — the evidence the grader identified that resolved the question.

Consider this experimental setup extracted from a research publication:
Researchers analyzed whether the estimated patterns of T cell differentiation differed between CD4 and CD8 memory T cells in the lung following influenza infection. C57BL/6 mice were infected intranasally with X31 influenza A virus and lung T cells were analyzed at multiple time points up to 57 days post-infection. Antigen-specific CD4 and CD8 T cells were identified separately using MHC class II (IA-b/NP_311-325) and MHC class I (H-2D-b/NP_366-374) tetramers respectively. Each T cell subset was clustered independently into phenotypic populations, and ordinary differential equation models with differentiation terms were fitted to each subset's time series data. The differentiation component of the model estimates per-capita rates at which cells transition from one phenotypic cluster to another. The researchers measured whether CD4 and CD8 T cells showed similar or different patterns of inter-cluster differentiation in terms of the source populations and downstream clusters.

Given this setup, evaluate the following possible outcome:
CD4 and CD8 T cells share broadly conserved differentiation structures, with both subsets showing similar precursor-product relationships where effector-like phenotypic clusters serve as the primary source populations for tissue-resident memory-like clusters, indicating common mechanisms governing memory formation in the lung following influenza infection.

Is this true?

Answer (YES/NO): NO